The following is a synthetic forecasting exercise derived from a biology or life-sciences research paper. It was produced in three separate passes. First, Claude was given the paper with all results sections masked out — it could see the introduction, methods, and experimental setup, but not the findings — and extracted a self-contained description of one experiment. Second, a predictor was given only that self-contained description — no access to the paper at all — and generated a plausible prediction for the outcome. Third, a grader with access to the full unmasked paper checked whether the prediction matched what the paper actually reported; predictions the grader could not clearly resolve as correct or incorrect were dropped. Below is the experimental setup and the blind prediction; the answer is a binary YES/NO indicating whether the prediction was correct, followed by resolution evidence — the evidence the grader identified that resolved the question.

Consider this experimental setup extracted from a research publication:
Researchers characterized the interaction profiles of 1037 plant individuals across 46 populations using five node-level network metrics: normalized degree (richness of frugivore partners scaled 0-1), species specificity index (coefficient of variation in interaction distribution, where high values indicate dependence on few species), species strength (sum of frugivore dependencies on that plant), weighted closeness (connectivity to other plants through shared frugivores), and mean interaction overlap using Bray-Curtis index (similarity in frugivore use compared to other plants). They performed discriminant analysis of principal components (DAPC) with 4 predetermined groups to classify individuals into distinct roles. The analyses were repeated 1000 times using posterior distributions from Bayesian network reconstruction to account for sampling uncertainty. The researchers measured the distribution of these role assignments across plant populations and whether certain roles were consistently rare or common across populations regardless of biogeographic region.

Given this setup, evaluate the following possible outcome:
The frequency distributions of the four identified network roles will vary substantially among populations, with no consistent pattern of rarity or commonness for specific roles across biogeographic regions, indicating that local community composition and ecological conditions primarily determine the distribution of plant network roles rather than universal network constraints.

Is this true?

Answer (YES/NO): NO